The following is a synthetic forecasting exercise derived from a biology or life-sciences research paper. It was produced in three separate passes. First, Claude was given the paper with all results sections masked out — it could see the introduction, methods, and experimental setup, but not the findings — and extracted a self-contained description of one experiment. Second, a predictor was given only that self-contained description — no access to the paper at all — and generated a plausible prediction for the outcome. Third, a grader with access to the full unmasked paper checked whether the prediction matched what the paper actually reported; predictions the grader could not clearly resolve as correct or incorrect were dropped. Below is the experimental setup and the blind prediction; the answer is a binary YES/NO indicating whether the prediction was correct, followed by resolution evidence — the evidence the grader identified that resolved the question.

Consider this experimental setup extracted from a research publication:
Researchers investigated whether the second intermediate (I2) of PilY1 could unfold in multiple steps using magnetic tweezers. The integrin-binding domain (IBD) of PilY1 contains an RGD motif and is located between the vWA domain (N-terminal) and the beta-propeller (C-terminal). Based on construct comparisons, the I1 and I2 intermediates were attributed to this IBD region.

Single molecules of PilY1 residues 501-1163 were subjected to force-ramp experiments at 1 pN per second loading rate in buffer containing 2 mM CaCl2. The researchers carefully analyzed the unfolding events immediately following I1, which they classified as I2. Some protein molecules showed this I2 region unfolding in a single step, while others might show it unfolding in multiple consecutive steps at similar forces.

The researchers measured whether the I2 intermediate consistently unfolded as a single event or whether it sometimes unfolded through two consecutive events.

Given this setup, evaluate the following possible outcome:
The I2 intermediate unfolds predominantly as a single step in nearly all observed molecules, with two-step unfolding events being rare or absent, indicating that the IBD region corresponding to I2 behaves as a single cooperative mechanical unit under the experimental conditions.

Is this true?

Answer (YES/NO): NO